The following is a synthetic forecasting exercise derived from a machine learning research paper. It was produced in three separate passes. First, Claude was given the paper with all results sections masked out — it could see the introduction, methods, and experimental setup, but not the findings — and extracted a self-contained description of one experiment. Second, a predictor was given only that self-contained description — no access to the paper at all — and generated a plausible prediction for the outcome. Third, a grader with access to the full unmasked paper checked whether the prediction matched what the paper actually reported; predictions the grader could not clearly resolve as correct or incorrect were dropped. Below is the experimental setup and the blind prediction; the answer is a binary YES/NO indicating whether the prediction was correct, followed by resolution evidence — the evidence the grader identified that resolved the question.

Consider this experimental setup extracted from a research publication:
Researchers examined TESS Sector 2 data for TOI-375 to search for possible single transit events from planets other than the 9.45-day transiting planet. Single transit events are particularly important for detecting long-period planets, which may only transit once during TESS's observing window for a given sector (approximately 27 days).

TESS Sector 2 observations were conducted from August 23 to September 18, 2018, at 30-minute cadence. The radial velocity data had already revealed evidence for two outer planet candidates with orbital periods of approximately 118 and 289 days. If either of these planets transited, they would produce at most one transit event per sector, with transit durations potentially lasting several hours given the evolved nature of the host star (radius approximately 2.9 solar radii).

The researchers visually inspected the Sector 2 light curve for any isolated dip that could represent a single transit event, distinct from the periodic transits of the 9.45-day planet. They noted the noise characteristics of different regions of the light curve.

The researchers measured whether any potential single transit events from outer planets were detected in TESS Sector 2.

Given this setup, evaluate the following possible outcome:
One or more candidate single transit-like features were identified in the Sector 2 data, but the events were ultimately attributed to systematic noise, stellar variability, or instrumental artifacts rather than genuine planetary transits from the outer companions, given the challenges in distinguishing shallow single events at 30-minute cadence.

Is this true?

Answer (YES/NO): NO